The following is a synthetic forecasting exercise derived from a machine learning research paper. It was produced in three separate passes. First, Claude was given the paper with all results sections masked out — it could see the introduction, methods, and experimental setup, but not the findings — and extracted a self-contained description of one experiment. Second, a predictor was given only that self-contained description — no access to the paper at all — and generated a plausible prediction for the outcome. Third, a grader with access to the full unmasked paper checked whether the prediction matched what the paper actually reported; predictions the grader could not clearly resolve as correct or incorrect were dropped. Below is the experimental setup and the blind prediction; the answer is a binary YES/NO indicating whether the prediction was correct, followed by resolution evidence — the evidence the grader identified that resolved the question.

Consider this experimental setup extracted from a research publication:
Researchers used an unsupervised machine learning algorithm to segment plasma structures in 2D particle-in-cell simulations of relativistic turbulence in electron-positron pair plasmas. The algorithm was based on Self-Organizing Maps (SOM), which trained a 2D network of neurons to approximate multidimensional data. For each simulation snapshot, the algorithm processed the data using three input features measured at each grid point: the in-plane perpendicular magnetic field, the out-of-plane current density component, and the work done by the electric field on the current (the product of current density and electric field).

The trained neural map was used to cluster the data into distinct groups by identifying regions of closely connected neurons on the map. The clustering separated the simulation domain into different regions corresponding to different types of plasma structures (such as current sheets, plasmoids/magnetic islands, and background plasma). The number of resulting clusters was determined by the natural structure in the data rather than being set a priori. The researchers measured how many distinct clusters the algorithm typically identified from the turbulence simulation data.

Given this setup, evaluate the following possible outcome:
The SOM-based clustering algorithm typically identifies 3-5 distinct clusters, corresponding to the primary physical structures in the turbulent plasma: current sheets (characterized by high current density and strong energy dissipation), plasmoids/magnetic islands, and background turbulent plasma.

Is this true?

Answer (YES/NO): YES